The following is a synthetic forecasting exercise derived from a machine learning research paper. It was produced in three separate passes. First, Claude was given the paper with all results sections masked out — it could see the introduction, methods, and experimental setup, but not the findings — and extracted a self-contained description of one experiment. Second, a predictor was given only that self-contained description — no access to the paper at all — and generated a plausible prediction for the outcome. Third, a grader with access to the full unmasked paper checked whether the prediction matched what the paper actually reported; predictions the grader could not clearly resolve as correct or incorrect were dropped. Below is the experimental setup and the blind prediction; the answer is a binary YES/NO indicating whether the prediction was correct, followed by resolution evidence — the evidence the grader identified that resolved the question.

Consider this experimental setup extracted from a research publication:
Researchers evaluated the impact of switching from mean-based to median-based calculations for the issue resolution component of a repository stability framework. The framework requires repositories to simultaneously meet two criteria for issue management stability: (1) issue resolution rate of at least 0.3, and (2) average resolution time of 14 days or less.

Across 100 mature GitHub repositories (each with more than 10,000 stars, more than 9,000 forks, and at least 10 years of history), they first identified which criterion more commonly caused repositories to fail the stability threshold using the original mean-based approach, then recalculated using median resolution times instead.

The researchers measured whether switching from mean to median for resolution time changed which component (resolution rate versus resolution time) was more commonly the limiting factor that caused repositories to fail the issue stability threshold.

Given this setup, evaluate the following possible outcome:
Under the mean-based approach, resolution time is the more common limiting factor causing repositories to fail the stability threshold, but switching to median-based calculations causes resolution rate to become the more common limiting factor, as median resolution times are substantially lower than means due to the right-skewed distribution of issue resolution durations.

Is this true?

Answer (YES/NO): NO